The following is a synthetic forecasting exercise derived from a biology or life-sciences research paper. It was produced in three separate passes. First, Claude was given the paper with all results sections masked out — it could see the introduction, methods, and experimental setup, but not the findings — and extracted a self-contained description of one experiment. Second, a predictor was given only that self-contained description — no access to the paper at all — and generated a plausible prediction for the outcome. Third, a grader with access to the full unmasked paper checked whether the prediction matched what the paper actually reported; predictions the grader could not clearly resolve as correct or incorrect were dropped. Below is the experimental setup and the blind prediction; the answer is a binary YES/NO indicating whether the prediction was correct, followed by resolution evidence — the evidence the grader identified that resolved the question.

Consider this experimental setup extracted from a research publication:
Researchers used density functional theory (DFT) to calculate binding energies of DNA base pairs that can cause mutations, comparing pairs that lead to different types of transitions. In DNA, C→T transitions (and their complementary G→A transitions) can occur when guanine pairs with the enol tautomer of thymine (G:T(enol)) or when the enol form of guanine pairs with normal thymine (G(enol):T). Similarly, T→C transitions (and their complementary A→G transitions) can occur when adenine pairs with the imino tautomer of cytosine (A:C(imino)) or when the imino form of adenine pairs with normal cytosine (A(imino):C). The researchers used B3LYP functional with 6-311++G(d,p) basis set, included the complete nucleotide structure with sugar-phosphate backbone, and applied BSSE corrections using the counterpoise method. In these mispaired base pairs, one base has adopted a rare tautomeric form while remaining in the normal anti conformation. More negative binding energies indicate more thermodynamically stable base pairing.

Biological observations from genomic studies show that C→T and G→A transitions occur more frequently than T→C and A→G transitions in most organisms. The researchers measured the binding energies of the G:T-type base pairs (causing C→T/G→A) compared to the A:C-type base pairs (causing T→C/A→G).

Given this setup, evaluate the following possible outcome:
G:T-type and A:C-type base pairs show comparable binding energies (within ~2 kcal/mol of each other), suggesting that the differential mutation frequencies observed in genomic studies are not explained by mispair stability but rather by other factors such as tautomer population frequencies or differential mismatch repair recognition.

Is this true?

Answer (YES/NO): NO